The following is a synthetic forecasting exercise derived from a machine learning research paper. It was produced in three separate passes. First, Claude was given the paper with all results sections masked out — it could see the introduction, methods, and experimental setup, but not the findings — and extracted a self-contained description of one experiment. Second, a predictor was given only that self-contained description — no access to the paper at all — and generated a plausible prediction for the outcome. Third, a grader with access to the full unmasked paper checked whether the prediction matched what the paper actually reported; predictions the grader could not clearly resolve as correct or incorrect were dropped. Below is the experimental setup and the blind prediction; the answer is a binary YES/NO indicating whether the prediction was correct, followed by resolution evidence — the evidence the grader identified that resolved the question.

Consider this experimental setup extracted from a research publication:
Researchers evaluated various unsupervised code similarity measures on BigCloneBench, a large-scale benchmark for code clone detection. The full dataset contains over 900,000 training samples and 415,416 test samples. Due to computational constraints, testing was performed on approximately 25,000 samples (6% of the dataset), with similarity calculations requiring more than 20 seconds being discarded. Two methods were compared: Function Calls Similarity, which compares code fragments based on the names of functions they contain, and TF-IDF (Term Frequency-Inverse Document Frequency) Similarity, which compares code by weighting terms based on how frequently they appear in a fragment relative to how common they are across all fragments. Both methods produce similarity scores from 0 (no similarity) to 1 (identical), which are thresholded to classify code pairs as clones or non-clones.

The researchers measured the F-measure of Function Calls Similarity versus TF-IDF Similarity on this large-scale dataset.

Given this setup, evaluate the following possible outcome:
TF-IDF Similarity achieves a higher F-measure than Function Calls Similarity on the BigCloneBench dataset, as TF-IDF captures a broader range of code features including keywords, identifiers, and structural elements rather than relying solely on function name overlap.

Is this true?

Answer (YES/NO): NO